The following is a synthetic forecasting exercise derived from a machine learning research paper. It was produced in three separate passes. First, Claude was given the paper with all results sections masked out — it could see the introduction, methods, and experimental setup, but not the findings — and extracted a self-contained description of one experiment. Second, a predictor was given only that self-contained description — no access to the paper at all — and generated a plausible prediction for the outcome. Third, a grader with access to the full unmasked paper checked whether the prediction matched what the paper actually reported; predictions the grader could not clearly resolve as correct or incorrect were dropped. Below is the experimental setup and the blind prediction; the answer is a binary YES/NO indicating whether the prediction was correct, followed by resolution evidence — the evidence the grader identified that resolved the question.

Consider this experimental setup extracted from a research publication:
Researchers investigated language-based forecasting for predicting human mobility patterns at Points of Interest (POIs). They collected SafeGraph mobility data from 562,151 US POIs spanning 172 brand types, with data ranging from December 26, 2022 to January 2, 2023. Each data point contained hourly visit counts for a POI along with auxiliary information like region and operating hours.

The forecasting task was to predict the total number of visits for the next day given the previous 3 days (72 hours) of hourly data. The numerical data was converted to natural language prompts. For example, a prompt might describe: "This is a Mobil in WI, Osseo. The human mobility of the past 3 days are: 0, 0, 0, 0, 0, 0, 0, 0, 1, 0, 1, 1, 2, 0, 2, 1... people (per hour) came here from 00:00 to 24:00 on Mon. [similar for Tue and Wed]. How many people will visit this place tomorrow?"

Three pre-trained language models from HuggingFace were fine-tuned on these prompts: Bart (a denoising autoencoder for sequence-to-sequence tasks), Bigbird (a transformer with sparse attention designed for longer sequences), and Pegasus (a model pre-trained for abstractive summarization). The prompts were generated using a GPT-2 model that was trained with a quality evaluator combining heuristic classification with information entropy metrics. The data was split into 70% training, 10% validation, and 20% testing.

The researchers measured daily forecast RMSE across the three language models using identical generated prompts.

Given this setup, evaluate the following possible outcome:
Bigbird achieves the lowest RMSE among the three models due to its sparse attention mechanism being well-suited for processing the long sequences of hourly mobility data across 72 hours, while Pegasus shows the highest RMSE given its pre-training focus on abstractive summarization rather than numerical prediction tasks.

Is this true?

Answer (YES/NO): NO